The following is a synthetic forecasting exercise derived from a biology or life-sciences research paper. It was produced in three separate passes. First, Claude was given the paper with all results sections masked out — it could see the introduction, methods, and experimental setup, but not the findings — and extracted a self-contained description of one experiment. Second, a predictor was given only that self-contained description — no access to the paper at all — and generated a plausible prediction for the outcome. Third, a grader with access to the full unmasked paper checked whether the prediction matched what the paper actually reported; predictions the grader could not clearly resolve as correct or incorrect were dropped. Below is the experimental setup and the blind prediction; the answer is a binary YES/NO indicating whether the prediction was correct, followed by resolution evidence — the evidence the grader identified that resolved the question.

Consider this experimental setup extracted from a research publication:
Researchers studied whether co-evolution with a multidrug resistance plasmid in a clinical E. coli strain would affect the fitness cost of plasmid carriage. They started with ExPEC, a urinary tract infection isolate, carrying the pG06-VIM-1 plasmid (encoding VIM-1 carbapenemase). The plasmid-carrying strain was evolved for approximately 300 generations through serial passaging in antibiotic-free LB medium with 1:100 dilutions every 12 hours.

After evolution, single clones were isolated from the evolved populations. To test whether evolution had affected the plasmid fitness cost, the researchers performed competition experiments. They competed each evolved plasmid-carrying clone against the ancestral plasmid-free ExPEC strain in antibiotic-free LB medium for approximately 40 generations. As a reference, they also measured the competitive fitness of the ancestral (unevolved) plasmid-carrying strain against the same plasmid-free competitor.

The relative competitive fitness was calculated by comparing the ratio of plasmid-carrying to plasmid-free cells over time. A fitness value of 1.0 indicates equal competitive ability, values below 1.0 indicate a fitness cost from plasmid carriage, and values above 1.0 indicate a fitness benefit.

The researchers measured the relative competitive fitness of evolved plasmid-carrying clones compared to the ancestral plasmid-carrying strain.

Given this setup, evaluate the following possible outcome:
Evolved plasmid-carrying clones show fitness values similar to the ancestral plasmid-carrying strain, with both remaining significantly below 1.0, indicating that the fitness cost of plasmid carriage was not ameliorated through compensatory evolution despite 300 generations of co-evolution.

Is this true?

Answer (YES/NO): NO